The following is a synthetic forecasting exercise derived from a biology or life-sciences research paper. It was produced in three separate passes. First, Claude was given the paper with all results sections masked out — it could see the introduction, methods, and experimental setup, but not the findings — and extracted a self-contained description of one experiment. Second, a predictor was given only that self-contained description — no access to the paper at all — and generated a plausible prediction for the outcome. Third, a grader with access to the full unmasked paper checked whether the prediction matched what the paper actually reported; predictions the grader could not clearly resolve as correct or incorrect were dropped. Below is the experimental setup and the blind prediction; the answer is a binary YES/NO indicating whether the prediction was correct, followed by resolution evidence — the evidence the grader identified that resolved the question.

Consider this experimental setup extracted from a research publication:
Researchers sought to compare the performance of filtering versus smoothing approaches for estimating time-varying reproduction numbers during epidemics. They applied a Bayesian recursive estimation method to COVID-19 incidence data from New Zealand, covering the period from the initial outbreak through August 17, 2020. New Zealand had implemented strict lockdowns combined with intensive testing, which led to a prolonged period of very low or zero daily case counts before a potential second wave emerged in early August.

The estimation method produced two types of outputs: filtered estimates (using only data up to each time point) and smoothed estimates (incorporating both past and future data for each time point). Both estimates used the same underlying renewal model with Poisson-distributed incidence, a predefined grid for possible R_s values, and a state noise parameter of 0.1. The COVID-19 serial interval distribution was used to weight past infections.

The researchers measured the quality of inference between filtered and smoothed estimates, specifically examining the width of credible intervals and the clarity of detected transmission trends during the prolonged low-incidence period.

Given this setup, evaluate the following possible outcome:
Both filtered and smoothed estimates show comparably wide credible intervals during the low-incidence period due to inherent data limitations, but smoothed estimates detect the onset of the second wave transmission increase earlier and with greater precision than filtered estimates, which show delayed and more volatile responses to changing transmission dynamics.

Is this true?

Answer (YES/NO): NO